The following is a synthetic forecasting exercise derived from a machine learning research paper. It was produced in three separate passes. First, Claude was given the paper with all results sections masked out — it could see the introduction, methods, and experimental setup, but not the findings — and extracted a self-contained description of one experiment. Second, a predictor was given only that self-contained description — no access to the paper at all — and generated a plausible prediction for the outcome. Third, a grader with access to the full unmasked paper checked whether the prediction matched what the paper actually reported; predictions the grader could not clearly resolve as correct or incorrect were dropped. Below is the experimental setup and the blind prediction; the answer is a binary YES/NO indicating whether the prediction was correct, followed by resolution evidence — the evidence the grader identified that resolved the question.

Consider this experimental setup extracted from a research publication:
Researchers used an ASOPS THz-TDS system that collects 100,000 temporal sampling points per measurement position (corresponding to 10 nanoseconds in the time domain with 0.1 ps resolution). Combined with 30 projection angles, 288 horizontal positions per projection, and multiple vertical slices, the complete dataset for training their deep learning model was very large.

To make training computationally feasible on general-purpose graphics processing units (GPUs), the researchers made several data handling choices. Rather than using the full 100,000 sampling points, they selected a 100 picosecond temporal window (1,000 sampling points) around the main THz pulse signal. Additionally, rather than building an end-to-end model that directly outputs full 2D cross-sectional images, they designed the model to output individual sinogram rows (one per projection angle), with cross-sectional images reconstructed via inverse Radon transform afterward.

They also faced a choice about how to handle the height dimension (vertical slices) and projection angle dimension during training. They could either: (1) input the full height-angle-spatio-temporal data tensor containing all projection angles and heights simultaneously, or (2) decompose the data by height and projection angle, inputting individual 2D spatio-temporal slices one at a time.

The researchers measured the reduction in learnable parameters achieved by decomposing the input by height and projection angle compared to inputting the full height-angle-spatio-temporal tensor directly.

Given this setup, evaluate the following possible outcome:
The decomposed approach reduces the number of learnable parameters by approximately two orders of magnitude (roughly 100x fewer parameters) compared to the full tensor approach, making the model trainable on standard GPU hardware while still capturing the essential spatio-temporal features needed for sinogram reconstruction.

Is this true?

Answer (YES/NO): NO